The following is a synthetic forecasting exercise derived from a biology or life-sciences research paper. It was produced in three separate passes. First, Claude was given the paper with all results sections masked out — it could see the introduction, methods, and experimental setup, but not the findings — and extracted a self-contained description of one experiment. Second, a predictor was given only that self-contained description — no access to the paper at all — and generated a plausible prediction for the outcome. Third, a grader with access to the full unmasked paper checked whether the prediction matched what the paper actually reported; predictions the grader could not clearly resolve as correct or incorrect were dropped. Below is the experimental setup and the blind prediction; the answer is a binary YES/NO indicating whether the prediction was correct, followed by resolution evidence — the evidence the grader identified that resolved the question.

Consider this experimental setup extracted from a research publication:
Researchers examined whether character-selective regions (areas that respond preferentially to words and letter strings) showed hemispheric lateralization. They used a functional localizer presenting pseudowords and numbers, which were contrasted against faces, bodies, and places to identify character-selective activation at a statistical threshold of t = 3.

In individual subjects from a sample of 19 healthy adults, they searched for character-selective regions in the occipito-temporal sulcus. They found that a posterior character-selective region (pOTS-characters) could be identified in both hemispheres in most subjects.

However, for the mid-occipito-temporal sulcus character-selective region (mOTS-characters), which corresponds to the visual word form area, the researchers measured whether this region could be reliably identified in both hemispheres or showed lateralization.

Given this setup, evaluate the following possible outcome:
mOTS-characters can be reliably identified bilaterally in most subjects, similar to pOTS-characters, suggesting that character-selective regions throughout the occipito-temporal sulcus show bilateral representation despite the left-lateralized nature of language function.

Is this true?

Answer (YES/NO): NO